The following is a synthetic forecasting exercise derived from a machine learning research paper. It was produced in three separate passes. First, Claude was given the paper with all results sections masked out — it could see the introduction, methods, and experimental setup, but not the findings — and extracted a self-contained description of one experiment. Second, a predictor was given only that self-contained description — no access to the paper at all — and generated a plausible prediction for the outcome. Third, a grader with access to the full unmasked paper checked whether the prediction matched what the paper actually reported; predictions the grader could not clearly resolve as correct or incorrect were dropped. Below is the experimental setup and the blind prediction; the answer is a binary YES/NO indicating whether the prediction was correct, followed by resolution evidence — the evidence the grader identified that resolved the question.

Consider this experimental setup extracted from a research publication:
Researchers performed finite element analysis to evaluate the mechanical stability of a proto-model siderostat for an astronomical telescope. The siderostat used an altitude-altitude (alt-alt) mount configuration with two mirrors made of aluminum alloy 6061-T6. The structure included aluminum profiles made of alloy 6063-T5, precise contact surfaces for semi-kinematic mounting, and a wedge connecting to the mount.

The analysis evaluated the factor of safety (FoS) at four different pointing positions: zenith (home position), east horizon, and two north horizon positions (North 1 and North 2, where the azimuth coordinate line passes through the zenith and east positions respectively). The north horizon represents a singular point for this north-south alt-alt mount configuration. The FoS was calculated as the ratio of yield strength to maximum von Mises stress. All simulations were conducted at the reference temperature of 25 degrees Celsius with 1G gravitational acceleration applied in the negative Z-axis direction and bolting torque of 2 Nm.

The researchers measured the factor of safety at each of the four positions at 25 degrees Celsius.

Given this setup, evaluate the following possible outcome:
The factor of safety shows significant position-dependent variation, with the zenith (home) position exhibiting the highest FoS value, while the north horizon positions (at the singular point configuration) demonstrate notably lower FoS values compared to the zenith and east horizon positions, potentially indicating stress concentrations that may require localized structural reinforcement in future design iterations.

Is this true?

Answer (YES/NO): NO